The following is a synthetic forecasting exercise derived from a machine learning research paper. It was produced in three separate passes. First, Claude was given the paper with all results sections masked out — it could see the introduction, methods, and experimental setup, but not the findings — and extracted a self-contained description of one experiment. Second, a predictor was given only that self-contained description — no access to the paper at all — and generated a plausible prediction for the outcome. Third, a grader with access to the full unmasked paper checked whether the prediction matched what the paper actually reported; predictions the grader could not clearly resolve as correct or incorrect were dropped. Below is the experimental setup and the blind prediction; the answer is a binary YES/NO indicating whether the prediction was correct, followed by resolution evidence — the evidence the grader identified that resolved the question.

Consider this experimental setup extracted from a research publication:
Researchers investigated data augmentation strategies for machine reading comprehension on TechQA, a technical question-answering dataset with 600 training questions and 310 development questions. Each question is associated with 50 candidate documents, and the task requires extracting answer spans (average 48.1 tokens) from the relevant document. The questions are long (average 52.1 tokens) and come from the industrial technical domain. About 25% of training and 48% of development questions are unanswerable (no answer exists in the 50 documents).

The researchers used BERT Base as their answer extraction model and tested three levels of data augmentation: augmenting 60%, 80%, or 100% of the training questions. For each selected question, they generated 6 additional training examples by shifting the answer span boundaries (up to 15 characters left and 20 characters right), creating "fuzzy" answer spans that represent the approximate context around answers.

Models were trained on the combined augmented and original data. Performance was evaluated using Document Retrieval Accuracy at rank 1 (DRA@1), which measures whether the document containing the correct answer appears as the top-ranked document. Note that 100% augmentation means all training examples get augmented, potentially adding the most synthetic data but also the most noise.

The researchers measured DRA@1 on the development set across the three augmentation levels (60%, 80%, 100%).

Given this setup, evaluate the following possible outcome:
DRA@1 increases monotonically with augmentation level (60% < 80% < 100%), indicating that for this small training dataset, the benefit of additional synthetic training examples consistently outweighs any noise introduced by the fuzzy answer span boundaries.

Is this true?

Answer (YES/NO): NO